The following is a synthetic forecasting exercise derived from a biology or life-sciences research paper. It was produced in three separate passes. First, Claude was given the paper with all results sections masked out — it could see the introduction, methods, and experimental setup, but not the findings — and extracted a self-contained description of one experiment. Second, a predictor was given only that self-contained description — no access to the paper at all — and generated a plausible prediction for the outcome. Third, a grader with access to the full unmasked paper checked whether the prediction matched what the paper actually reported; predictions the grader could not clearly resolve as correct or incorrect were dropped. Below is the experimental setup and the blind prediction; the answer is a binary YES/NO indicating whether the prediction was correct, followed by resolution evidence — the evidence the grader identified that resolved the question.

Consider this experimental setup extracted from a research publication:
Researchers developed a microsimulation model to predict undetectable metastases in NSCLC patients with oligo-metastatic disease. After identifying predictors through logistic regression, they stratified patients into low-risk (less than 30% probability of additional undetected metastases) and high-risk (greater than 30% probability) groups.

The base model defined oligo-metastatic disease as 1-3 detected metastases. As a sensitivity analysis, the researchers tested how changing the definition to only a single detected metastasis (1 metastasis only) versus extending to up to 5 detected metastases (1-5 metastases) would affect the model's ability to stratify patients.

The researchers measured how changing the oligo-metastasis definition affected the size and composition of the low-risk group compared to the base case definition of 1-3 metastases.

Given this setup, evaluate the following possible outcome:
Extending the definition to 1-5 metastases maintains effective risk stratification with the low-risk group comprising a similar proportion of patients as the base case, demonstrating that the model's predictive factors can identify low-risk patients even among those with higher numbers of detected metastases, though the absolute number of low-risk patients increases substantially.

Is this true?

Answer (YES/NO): NO